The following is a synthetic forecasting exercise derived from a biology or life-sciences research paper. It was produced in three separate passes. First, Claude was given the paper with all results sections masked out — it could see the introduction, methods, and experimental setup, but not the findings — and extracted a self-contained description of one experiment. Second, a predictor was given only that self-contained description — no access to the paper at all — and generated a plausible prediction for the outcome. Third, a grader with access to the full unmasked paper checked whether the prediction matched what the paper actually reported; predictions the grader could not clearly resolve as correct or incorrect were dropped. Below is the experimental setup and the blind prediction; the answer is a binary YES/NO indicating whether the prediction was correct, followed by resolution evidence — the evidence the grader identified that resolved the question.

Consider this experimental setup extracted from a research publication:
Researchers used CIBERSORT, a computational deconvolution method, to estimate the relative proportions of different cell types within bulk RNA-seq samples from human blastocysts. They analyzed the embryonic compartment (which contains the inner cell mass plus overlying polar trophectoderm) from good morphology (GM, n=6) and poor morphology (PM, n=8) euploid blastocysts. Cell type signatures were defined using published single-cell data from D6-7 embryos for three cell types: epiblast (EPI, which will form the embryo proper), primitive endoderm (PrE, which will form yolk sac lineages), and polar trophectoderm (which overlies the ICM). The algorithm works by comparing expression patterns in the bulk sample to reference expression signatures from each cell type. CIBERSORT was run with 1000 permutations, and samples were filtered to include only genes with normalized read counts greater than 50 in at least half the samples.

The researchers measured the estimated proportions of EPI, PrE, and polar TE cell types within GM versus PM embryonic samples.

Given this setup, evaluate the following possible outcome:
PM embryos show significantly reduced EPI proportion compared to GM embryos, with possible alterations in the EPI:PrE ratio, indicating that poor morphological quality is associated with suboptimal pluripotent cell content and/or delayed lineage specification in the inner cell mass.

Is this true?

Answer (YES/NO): NO